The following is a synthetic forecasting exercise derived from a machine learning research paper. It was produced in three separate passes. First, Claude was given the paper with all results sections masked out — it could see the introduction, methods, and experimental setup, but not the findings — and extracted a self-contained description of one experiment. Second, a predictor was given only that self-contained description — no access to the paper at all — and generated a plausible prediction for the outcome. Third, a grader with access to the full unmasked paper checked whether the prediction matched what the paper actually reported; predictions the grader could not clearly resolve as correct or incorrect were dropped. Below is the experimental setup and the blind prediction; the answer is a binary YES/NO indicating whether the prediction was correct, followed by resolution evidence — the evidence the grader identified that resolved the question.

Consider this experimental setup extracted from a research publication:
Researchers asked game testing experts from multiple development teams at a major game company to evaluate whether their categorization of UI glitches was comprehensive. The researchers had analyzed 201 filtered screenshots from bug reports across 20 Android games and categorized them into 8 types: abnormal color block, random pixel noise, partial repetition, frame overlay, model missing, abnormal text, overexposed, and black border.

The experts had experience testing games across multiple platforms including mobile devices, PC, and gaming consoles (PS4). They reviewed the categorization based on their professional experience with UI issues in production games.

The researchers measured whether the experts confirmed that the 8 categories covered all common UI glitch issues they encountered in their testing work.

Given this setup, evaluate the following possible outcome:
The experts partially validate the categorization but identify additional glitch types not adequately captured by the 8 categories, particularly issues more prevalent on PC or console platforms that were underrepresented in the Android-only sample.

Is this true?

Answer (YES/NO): NO